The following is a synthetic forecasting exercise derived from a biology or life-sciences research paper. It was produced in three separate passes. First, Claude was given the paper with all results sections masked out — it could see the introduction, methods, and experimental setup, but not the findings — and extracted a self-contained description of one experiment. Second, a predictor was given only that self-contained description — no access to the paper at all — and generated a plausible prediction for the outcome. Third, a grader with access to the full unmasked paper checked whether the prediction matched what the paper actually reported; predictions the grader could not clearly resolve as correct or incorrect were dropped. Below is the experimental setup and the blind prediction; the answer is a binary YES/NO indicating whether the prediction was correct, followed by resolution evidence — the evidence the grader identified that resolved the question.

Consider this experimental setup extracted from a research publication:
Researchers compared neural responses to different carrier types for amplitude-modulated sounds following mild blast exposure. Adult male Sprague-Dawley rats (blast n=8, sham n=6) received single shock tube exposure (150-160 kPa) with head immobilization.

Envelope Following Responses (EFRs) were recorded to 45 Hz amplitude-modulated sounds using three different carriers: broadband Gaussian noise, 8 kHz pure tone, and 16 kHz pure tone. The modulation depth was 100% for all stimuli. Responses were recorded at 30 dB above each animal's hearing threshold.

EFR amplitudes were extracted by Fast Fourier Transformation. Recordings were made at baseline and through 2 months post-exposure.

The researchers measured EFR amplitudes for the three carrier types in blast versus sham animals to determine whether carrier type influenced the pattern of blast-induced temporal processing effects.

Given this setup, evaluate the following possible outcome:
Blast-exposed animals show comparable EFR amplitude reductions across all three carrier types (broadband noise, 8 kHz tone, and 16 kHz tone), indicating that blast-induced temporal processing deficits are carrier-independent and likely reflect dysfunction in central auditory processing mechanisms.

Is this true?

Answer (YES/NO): NO